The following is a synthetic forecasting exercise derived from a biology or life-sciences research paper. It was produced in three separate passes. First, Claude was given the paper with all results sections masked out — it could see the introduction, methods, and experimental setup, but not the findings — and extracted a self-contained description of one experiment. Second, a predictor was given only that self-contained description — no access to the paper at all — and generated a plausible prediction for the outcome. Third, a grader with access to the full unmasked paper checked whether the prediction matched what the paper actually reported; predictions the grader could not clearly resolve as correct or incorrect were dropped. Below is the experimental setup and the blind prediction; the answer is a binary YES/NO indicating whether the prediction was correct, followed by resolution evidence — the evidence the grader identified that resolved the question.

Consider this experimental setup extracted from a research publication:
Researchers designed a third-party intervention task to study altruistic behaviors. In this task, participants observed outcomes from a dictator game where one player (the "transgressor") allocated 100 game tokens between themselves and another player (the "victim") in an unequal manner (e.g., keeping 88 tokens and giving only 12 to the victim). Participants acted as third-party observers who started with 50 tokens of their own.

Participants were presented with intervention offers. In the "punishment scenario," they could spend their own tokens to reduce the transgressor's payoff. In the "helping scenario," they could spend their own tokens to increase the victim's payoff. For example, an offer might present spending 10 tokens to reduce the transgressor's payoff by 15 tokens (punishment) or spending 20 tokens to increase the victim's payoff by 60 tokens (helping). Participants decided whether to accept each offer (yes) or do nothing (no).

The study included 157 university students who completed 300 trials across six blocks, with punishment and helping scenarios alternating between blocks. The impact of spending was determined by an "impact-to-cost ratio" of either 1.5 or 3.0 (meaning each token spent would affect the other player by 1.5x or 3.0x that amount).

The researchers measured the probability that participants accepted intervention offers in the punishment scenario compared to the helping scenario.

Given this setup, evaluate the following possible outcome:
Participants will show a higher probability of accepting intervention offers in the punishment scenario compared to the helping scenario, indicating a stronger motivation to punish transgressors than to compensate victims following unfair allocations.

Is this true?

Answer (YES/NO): NO